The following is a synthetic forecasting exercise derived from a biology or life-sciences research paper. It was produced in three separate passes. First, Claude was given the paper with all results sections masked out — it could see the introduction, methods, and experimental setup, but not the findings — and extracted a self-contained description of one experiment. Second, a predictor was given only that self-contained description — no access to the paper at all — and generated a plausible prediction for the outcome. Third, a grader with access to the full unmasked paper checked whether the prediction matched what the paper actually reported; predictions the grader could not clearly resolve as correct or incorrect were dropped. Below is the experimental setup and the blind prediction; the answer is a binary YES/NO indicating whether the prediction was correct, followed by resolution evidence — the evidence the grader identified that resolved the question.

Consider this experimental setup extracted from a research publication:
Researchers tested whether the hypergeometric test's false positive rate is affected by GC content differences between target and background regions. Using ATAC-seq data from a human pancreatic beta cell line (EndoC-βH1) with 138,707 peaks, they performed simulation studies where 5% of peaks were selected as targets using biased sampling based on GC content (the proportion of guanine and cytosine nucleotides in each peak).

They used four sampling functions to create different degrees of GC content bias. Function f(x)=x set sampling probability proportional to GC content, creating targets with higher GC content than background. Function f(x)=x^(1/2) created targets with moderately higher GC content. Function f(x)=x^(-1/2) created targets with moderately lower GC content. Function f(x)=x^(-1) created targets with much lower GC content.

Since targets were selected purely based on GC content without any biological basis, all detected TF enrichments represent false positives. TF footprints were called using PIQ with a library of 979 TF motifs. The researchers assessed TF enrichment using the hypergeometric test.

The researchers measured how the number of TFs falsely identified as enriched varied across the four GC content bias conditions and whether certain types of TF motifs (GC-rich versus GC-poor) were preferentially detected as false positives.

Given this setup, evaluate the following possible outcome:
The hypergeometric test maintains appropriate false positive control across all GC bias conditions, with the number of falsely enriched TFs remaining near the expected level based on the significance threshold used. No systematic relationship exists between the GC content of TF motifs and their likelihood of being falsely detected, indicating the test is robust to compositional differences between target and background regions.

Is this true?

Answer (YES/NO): NO